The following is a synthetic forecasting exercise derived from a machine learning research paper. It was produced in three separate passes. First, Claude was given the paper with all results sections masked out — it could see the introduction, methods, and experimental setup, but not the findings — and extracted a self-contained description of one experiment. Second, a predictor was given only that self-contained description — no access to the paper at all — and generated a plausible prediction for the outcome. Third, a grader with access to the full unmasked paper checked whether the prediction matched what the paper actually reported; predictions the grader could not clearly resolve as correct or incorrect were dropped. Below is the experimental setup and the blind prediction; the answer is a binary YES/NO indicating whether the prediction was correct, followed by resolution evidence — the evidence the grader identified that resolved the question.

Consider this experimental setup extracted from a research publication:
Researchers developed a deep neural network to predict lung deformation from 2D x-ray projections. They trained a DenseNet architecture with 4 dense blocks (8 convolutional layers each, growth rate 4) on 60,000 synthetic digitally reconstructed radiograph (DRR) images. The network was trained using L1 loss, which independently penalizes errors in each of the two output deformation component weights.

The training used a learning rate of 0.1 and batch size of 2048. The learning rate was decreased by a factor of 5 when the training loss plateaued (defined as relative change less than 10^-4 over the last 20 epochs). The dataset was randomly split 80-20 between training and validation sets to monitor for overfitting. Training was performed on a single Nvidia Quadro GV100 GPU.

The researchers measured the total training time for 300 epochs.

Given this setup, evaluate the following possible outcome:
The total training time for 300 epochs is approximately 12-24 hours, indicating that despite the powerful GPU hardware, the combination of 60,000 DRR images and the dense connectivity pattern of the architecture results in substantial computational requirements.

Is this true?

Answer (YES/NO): NO